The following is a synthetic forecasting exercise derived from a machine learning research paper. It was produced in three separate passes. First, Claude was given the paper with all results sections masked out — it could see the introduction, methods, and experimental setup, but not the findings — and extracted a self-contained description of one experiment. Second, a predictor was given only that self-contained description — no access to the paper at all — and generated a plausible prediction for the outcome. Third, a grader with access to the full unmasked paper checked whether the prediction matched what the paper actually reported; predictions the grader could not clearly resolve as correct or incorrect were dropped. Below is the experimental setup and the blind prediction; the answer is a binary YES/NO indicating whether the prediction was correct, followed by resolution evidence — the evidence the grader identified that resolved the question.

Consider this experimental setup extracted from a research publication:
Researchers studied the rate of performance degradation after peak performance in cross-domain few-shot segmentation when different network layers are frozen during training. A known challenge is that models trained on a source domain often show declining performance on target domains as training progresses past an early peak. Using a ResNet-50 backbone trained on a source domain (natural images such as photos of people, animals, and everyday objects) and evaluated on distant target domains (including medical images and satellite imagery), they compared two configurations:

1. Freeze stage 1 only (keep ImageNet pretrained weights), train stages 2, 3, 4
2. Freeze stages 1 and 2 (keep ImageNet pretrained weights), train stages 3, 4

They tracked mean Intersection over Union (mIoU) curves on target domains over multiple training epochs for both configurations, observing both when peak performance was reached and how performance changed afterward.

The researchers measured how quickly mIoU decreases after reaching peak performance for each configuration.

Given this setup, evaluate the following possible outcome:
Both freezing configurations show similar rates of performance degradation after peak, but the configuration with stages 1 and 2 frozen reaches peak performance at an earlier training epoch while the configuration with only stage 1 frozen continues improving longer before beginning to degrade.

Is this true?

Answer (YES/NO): NO